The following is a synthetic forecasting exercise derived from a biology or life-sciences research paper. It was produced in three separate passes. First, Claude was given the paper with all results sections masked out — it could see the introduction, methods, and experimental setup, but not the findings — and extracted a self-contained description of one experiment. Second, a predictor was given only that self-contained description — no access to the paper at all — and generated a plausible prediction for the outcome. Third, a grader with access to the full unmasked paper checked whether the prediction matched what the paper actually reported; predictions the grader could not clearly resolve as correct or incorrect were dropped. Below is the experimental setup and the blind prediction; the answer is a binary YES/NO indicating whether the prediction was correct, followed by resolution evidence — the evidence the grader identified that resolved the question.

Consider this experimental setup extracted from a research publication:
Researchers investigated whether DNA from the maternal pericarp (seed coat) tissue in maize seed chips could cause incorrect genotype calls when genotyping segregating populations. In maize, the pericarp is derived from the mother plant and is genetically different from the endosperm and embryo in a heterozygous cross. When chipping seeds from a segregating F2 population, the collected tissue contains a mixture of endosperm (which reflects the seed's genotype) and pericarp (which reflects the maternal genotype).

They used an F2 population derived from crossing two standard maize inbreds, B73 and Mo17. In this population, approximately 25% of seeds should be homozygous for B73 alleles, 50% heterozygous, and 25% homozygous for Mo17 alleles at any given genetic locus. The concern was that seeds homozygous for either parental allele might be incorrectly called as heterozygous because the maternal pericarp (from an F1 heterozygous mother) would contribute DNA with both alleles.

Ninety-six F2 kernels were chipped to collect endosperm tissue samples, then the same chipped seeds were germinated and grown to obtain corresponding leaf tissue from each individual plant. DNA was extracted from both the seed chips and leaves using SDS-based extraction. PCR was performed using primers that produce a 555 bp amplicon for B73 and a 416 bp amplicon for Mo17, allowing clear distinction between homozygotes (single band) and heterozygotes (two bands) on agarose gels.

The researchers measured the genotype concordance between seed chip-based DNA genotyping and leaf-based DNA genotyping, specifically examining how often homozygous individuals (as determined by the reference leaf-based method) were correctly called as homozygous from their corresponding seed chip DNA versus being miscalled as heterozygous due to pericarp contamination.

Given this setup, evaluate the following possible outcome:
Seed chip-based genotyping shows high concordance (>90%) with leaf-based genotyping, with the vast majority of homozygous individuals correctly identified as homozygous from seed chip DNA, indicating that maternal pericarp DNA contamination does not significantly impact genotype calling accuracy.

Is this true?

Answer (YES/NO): YES